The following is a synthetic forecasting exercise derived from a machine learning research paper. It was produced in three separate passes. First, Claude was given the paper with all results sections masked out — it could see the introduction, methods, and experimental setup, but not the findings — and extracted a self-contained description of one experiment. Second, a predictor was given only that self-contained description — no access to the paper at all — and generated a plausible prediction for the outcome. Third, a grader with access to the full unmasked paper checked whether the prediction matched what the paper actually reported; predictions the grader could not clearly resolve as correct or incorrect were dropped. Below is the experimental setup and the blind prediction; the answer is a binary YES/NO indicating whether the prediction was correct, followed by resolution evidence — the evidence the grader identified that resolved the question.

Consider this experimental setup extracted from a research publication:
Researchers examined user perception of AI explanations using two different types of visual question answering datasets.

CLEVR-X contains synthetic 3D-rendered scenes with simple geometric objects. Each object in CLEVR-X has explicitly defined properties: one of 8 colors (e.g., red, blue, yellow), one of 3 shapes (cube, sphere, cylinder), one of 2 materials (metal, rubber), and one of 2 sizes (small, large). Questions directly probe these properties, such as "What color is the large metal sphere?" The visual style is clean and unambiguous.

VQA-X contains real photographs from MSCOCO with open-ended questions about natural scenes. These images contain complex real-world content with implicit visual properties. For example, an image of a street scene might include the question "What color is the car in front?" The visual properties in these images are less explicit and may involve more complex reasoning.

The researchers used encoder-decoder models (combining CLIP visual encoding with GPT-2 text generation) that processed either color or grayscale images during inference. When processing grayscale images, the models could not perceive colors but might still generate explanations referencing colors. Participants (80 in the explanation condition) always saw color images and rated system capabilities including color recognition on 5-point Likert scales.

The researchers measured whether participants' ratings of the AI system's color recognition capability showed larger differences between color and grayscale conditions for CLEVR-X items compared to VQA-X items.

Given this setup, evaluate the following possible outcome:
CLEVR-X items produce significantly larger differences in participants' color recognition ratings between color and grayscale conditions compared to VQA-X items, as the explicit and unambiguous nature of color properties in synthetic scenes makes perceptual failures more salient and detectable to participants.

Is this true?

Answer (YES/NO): NO